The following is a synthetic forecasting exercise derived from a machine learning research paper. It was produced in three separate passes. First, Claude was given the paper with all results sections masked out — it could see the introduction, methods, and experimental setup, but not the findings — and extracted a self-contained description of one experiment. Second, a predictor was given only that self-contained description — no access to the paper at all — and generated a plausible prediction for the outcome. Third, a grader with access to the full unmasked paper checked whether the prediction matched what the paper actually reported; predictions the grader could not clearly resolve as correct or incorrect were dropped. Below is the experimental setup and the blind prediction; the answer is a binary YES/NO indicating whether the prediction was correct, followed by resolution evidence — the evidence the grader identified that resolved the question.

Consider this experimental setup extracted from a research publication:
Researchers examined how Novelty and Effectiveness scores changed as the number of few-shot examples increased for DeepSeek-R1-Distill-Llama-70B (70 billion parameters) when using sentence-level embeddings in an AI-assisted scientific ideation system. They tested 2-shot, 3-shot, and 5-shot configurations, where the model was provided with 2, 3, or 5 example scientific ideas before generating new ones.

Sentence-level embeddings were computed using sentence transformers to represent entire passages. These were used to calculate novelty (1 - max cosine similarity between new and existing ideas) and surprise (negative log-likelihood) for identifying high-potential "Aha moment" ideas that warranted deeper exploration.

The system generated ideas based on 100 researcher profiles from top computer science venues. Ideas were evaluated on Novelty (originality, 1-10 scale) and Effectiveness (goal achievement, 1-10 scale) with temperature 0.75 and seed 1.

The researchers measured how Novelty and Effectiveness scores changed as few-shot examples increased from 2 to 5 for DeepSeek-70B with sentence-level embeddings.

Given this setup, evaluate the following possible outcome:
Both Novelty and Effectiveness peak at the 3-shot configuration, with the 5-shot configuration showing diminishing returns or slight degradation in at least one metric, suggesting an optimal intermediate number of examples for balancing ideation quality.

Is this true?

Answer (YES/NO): NO